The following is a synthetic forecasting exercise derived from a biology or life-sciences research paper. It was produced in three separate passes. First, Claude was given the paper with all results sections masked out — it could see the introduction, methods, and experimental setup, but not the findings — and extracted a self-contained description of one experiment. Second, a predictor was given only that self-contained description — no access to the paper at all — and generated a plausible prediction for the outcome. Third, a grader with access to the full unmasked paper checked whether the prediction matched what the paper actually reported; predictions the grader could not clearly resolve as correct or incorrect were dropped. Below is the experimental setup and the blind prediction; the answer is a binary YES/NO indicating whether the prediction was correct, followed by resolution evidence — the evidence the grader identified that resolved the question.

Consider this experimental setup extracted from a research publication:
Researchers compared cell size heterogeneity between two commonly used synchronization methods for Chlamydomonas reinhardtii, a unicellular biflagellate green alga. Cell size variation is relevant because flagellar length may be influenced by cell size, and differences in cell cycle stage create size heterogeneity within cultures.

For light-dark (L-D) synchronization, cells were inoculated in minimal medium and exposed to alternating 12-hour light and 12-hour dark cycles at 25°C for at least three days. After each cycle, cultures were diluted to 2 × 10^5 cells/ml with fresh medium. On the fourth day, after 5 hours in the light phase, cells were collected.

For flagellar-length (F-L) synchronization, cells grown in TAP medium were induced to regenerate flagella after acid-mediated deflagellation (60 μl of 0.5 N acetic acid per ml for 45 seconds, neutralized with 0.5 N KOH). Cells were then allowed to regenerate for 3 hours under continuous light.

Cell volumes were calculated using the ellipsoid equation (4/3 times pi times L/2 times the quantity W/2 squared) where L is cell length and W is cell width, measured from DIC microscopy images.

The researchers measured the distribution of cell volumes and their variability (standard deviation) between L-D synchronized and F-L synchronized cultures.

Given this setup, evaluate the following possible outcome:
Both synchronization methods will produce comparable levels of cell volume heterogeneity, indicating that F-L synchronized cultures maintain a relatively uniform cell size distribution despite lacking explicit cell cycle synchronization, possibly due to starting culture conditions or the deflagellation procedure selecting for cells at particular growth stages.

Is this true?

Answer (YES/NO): NO